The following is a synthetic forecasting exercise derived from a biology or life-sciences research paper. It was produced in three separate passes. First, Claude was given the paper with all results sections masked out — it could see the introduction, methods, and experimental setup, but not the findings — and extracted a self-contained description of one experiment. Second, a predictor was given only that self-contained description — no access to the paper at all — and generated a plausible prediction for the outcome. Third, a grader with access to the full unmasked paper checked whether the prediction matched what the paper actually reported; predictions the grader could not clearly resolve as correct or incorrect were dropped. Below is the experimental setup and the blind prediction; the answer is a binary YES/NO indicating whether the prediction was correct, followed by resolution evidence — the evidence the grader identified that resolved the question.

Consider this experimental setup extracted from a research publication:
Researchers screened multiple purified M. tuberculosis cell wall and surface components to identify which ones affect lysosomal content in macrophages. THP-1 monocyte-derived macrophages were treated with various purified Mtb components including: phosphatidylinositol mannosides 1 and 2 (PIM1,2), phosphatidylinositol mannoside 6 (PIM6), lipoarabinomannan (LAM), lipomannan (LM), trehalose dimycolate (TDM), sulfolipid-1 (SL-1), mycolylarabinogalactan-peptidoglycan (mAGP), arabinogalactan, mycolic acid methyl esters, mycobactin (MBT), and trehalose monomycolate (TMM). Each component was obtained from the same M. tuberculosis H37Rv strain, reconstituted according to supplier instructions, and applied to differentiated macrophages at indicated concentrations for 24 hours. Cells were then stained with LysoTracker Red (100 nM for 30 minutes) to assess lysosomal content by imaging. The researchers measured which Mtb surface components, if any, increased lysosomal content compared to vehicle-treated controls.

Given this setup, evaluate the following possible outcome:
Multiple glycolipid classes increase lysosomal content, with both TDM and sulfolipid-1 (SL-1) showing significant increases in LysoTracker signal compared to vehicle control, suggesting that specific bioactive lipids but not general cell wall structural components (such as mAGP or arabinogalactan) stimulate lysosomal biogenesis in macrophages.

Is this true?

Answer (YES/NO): NO